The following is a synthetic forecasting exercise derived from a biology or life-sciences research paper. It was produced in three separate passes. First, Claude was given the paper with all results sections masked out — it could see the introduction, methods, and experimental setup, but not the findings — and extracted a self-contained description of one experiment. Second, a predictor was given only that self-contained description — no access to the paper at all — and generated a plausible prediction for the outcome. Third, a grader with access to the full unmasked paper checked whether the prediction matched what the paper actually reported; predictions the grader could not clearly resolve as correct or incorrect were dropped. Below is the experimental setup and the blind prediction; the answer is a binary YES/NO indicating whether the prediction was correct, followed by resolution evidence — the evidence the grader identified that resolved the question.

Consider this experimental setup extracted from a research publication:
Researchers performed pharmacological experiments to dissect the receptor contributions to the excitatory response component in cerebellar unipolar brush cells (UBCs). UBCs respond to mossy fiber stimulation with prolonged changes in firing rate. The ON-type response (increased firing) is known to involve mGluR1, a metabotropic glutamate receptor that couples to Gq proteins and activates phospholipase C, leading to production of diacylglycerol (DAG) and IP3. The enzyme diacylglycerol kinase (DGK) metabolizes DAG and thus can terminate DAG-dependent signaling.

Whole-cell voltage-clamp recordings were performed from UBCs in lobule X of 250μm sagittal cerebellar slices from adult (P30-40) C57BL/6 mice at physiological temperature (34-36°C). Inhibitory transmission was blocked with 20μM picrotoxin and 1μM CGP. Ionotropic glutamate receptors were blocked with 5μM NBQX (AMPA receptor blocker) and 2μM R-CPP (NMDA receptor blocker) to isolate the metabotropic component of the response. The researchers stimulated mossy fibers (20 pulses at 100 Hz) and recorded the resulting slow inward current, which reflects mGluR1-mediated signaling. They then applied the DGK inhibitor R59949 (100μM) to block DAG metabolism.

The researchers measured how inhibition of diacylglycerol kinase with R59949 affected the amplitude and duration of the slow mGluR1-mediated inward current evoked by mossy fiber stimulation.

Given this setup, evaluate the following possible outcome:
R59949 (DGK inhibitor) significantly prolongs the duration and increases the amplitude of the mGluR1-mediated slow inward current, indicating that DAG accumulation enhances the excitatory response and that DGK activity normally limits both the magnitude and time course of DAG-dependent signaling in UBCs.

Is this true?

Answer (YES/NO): NO